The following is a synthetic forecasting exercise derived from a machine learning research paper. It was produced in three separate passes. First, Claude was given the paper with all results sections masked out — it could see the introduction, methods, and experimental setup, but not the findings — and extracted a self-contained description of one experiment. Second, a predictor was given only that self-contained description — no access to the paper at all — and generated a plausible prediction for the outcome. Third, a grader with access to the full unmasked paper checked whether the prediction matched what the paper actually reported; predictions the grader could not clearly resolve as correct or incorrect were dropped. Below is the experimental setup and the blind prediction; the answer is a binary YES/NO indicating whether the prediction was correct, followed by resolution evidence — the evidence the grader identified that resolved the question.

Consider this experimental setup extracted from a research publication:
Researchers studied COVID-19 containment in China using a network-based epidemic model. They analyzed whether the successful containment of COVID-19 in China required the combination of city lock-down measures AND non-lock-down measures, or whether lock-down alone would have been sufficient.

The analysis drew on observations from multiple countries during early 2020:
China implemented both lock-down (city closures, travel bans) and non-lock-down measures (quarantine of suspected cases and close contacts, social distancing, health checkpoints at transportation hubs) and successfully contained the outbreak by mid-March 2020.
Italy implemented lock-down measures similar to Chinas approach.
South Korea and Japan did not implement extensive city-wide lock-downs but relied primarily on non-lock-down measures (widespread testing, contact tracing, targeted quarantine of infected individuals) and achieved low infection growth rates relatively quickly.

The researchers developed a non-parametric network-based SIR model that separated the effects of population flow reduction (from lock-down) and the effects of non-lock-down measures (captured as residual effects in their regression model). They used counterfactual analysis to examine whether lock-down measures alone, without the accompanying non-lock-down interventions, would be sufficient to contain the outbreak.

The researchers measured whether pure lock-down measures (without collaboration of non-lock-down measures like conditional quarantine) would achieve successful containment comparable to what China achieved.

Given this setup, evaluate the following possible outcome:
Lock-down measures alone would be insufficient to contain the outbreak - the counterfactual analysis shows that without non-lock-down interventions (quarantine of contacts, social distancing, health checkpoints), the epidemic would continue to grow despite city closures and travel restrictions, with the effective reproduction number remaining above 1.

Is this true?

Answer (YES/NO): NO